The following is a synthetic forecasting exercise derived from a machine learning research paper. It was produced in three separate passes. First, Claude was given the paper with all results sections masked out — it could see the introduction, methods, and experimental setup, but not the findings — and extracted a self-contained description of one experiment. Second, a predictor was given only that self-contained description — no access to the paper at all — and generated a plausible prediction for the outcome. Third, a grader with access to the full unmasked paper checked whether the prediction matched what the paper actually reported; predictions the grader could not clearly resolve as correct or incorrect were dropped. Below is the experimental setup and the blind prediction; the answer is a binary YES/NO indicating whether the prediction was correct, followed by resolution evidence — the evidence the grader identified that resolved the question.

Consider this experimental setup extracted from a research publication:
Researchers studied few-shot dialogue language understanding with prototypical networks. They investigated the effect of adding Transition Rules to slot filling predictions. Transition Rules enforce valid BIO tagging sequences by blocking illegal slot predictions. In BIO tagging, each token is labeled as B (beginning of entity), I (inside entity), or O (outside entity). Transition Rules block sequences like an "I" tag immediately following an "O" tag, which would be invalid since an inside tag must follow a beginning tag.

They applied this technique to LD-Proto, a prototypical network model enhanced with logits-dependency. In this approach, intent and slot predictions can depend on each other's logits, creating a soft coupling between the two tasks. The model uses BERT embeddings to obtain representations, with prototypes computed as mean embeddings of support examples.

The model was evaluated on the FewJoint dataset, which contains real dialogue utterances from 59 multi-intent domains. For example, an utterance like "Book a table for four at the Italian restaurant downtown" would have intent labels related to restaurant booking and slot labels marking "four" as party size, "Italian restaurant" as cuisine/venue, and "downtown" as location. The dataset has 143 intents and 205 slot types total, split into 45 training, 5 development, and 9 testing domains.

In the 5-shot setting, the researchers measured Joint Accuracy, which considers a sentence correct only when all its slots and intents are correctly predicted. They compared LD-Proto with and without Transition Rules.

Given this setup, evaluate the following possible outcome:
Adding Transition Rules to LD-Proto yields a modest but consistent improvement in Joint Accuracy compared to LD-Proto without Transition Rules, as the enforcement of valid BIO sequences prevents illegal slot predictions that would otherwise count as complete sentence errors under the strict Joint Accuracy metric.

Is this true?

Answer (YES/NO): NO